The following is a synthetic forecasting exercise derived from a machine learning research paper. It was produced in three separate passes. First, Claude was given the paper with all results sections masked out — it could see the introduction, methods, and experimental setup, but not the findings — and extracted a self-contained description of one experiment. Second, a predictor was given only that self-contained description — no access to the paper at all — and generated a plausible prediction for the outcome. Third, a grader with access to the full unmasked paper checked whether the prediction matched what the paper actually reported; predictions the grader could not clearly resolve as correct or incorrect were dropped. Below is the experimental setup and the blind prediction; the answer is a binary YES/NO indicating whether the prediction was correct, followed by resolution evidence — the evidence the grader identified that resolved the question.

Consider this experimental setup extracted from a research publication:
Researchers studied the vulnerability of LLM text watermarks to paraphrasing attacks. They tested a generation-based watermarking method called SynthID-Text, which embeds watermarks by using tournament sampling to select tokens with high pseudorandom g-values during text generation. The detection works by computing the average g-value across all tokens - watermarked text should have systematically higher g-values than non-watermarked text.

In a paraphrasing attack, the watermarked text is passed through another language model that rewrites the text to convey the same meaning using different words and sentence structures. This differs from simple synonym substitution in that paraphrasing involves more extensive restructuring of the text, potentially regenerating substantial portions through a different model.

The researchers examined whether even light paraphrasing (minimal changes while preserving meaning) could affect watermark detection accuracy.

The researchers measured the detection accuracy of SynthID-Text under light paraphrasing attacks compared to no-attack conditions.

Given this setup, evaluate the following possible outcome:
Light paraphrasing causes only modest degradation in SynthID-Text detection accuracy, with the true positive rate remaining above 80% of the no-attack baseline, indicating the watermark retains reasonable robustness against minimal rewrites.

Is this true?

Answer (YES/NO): NO